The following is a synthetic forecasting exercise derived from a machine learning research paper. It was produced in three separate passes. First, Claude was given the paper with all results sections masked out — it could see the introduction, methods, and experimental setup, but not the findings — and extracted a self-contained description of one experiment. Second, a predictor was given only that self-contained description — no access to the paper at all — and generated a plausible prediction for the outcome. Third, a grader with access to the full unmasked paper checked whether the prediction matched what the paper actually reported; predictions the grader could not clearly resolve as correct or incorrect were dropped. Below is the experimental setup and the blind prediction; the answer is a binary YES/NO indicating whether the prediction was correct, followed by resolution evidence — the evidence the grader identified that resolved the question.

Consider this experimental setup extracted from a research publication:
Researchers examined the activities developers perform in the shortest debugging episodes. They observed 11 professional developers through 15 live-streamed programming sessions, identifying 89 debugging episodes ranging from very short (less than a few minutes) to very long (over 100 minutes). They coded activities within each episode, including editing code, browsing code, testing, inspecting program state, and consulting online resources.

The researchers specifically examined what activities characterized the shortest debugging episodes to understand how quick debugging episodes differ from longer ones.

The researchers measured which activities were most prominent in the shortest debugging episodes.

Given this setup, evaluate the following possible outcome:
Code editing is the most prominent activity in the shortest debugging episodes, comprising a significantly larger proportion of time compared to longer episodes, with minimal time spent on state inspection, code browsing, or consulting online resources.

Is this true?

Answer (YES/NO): NO